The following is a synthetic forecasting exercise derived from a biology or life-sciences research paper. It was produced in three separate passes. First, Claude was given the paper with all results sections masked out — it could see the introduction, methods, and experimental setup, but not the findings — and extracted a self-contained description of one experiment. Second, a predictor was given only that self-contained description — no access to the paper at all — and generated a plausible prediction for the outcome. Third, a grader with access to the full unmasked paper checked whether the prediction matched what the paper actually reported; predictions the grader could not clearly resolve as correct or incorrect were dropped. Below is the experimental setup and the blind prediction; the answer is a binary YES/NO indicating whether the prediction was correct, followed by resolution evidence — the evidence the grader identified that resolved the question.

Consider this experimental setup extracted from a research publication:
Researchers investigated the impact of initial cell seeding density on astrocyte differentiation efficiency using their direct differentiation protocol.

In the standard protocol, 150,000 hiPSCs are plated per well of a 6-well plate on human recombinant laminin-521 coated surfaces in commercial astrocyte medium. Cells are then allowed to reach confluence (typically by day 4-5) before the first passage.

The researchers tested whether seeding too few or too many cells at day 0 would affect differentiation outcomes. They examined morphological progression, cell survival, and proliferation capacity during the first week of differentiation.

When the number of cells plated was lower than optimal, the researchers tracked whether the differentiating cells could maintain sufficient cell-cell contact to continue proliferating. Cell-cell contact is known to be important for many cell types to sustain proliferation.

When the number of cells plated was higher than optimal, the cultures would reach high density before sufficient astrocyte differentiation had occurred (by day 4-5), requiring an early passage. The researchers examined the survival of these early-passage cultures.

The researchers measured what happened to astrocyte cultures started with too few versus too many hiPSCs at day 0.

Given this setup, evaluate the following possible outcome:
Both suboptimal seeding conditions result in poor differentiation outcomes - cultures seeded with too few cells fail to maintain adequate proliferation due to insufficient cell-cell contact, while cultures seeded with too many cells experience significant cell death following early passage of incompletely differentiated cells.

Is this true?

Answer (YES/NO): YES